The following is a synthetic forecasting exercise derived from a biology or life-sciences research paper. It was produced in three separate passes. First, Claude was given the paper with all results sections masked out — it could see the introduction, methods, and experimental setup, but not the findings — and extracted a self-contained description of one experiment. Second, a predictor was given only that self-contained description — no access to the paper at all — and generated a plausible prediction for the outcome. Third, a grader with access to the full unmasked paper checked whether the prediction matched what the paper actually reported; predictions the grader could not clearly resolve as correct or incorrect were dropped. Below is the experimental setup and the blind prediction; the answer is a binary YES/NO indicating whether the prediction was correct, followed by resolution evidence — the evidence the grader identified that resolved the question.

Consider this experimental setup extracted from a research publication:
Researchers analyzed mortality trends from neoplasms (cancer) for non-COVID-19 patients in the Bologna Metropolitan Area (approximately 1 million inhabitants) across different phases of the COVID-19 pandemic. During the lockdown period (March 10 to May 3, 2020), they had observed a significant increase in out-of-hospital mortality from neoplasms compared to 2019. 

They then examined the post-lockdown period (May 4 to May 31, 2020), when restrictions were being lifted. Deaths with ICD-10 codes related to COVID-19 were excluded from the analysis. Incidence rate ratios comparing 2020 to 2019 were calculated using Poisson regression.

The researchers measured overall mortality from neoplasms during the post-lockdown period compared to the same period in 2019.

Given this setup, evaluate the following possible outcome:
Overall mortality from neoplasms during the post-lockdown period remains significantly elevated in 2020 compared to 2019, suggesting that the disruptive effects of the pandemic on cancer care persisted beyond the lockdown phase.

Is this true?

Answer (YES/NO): NO